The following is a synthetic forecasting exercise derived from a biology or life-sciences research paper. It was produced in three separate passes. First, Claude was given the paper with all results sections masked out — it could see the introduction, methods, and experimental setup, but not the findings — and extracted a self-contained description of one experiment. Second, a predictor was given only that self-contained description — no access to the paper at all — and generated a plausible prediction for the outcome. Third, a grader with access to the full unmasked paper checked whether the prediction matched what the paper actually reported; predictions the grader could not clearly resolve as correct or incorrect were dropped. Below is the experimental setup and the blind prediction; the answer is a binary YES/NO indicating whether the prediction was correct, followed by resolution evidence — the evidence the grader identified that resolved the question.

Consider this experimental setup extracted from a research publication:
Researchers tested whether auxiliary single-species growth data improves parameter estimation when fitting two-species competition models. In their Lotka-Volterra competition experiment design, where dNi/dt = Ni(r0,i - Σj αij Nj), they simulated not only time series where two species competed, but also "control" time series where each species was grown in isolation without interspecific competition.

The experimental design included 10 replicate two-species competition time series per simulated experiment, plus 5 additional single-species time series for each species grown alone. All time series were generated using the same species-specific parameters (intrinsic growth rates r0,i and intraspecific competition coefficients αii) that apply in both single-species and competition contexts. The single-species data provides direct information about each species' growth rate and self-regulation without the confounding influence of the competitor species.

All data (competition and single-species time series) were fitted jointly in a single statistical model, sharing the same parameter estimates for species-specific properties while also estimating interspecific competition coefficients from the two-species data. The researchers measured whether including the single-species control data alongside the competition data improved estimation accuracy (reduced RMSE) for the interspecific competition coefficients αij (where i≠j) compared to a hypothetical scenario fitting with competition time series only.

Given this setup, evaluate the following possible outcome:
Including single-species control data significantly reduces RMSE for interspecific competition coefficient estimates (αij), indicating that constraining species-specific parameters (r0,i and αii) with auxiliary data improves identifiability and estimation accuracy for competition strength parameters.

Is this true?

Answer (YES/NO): NO